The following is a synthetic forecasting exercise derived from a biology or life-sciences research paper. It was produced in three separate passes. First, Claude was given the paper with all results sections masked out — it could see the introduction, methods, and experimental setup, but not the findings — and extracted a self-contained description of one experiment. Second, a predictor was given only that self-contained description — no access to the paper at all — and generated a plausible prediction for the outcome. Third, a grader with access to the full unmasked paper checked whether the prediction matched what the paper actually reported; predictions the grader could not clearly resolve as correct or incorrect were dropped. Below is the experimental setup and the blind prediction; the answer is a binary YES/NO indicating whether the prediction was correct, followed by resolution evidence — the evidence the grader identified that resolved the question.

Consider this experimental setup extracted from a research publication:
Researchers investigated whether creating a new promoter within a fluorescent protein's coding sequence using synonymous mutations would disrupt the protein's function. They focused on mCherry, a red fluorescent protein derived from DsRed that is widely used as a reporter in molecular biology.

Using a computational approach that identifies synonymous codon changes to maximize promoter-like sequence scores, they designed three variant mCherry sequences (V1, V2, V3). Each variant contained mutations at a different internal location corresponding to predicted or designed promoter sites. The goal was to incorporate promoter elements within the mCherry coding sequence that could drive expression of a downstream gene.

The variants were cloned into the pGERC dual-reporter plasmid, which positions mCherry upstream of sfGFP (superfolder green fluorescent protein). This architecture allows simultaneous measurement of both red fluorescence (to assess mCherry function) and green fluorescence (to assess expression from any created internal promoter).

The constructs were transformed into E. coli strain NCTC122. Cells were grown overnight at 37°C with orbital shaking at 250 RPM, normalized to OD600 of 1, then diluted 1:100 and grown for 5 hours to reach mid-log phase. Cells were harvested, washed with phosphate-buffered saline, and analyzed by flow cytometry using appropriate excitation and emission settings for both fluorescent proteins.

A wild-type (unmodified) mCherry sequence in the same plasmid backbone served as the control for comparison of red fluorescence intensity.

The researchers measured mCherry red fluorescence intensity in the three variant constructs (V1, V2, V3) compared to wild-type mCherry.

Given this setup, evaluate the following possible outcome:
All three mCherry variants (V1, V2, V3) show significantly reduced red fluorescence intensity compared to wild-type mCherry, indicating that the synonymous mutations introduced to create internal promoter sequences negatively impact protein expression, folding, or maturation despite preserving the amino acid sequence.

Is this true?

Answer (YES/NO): NO